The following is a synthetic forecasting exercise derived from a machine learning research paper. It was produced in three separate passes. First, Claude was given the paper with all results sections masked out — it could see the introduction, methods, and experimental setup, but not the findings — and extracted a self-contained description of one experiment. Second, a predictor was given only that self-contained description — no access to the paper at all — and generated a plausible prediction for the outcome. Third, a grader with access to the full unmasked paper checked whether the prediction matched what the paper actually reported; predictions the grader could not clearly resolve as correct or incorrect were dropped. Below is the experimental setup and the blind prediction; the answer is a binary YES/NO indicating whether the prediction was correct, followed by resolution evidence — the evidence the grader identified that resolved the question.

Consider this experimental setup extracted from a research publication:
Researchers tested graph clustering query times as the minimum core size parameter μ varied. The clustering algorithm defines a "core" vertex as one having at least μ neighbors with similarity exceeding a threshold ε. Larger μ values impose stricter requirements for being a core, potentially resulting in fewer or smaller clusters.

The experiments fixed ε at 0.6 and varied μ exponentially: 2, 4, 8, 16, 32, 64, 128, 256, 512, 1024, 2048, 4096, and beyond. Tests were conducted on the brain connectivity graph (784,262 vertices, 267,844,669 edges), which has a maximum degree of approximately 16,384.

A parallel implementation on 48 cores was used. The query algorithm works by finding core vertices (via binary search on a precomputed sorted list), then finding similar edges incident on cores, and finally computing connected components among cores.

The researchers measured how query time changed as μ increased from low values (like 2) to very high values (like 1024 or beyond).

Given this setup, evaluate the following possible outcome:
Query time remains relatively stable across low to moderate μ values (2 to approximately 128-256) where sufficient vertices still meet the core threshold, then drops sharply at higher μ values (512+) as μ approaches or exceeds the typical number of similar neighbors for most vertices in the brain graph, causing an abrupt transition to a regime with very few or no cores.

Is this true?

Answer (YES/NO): NO